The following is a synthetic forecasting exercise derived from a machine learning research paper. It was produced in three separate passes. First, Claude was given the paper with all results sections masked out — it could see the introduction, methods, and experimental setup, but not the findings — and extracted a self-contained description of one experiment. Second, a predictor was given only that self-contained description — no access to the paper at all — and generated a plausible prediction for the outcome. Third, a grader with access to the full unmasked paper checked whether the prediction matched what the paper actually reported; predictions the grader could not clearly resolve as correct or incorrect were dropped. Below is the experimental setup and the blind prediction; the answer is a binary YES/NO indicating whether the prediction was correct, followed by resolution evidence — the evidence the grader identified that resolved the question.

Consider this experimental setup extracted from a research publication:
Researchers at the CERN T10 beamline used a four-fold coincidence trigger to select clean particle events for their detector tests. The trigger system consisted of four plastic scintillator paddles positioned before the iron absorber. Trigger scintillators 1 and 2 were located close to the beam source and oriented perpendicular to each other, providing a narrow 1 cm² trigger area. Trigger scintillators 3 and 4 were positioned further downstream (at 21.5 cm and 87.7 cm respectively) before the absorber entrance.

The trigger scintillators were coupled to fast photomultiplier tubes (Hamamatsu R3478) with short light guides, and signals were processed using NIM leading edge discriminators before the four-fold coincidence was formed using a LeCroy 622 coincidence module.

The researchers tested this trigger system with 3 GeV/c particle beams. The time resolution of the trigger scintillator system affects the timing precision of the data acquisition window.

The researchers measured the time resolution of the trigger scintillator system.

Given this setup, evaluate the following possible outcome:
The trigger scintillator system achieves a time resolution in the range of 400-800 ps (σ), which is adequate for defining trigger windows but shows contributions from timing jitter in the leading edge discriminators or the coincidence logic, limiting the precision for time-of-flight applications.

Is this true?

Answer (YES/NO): NO